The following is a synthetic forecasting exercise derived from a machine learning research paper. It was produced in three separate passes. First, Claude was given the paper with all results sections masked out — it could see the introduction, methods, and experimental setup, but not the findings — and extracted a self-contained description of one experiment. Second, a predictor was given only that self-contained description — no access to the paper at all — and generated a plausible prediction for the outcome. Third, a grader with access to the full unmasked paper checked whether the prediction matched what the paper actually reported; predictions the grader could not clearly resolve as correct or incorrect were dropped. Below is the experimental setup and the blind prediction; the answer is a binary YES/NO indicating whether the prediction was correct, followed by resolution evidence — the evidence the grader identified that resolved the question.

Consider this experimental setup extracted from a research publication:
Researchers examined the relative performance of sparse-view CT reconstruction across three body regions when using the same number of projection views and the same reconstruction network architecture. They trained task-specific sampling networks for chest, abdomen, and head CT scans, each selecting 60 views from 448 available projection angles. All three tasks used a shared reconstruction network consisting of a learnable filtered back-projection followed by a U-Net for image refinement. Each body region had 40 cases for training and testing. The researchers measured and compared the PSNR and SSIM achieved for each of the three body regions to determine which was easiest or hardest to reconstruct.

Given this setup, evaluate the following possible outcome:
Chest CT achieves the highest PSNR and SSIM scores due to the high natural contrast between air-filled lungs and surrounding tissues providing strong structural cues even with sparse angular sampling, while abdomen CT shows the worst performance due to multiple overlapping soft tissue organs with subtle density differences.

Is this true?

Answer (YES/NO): NO